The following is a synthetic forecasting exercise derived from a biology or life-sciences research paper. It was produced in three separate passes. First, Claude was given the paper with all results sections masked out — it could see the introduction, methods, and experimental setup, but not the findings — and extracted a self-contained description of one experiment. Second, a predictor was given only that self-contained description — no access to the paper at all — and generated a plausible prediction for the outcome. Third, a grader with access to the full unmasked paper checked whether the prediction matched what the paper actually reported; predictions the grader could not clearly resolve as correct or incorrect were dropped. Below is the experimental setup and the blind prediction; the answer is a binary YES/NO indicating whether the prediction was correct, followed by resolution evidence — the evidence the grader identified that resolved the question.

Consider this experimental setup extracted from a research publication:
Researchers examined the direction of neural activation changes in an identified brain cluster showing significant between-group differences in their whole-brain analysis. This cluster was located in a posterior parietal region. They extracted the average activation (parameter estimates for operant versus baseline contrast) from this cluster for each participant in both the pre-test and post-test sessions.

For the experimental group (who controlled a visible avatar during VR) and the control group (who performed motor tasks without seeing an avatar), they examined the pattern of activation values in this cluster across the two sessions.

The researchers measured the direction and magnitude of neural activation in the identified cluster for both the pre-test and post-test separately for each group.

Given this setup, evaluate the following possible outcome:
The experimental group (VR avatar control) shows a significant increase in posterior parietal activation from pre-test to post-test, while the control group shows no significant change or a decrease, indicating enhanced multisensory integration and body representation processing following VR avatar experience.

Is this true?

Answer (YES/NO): YES